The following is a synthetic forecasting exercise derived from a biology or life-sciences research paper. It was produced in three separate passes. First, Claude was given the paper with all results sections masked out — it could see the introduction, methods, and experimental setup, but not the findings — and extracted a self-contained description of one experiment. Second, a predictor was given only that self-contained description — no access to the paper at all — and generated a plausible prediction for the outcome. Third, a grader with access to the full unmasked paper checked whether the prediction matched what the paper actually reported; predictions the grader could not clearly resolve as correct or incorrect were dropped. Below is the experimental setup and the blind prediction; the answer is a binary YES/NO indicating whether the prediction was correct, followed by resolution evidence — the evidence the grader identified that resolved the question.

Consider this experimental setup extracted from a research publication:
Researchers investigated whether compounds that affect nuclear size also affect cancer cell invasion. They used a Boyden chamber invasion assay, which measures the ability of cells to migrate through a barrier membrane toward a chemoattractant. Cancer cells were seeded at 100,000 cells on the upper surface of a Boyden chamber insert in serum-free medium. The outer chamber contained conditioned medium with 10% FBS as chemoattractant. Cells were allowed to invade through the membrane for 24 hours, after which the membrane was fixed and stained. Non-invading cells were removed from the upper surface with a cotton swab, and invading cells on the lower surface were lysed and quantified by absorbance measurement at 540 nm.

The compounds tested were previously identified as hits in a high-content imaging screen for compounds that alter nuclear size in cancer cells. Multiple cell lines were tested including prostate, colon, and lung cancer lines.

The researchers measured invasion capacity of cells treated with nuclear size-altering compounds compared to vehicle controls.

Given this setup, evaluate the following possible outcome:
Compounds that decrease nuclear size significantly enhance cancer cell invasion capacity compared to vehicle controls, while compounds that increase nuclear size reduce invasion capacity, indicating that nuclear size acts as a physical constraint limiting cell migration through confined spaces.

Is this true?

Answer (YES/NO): NO